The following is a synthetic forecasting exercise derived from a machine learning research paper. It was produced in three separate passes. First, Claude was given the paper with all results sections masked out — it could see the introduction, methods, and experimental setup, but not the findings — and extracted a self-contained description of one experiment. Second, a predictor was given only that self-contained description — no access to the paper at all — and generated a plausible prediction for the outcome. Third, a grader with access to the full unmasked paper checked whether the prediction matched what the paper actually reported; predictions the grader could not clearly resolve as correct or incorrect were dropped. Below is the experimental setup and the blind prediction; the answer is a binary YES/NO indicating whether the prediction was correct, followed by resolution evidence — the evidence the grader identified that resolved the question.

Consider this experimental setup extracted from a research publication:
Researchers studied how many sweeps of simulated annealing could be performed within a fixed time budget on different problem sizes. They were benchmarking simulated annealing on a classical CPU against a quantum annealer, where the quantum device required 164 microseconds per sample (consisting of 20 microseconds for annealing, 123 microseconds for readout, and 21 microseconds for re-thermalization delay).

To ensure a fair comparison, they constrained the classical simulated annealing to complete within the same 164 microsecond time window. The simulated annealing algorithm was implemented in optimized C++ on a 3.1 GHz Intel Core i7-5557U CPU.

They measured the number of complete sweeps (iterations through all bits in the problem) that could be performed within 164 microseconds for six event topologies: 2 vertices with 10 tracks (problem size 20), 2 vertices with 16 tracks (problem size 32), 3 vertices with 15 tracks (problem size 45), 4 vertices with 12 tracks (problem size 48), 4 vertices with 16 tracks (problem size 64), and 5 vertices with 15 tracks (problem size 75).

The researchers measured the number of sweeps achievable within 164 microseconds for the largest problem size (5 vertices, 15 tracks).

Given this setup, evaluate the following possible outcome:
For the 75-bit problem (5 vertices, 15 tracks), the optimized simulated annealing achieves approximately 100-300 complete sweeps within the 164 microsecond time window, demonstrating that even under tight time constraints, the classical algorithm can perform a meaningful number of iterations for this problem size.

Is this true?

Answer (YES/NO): NO